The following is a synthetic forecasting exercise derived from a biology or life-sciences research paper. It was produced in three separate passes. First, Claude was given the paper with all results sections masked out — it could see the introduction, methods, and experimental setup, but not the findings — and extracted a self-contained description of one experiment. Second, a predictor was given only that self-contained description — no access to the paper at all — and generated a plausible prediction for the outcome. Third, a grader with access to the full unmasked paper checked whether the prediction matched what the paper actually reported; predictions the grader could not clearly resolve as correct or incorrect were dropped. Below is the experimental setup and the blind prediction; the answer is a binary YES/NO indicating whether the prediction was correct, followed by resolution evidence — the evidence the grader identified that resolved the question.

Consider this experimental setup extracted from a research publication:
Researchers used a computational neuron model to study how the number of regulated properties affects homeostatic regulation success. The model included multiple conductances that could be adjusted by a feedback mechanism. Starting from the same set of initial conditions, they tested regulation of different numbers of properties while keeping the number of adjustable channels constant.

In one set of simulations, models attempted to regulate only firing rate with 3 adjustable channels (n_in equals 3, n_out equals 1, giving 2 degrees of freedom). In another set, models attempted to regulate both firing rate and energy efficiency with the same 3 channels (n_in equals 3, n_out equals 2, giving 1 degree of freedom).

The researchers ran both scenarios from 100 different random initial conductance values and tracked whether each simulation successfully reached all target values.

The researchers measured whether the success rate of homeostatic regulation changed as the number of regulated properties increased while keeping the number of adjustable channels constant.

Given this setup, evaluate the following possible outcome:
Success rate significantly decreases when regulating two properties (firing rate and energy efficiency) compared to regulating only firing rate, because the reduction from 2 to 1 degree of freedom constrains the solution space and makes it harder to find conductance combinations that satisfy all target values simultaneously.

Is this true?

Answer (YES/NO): YES